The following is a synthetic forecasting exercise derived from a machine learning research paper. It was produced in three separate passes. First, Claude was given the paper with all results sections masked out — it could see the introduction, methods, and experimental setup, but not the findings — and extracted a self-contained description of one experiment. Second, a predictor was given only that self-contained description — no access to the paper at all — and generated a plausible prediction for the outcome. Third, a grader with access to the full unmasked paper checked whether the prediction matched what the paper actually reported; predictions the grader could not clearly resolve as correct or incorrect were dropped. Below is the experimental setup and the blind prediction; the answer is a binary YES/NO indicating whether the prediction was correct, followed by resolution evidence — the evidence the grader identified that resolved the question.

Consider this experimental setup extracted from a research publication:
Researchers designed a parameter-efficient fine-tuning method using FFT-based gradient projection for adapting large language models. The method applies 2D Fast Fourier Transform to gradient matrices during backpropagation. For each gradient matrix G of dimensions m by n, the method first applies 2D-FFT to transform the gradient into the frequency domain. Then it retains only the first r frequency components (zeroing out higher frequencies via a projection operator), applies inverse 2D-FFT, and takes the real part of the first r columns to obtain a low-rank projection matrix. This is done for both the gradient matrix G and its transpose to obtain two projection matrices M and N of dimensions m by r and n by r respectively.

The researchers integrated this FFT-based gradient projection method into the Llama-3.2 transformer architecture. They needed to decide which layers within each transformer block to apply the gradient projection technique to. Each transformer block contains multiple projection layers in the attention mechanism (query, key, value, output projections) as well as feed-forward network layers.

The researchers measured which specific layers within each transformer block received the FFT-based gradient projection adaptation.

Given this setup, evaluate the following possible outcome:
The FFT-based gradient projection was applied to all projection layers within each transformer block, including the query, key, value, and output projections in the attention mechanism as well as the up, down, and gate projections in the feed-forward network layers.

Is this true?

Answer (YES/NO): NO